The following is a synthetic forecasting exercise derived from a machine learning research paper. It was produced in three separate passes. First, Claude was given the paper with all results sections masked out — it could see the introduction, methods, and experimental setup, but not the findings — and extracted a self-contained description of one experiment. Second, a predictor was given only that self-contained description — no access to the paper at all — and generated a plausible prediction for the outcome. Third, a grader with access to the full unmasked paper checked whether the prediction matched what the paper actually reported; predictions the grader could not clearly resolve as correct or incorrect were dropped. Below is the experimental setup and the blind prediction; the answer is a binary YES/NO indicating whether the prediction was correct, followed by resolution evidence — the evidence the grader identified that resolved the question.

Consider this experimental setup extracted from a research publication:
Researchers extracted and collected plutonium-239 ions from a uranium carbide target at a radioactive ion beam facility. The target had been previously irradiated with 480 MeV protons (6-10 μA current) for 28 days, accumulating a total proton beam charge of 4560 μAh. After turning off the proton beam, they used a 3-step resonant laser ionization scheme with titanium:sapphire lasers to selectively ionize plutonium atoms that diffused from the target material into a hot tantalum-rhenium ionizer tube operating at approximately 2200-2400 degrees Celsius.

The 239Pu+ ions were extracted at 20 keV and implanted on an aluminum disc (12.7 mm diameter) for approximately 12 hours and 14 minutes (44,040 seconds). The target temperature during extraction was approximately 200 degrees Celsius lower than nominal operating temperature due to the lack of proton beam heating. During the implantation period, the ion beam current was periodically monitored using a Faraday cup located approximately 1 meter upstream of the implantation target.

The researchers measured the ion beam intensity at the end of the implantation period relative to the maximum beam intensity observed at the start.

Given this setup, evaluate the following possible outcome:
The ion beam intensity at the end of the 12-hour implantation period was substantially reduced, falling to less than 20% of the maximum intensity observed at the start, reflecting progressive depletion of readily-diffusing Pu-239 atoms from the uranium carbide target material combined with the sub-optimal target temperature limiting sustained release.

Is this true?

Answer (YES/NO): NO